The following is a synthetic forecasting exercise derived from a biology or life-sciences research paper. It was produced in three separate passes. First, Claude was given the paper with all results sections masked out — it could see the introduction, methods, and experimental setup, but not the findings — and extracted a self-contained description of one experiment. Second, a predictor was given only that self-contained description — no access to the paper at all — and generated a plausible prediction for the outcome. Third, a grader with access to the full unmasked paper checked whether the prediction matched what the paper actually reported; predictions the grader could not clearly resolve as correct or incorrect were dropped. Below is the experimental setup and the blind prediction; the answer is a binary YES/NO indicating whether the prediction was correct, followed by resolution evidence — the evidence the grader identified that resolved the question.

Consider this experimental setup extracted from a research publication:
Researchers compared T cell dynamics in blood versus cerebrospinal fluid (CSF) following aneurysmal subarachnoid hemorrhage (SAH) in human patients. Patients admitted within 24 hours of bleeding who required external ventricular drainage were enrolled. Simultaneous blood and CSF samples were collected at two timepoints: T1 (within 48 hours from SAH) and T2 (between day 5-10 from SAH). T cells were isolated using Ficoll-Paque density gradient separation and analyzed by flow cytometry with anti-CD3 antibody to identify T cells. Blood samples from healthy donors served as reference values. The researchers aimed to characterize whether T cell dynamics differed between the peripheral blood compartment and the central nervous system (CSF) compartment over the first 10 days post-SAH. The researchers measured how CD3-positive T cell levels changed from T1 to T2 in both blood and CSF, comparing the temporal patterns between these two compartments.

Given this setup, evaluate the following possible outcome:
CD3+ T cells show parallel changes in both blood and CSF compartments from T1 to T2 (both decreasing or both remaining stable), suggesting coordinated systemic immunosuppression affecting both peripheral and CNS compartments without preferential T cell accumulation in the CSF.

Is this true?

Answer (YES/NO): NO